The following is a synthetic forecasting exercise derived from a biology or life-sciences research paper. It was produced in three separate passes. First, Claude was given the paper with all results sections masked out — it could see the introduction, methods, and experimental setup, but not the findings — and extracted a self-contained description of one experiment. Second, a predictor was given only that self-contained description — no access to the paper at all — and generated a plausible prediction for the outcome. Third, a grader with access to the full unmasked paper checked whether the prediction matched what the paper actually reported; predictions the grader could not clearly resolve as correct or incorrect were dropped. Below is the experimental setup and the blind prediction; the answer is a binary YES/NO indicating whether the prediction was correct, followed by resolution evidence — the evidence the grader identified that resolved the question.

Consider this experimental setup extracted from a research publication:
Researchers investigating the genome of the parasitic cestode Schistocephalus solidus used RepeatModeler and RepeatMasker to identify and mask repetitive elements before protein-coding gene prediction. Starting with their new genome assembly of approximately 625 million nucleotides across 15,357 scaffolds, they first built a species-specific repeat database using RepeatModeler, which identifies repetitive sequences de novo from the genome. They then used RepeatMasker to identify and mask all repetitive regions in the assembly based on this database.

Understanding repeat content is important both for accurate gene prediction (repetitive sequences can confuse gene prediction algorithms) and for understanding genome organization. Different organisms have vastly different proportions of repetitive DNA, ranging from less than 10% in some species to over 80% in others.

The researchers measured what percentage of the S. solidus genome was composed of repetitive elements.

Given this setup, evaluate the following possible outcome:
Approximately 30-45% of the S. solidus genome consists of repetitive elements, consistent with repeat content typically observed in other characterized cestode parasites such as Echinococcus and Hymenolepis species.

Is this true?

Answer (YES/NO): NO